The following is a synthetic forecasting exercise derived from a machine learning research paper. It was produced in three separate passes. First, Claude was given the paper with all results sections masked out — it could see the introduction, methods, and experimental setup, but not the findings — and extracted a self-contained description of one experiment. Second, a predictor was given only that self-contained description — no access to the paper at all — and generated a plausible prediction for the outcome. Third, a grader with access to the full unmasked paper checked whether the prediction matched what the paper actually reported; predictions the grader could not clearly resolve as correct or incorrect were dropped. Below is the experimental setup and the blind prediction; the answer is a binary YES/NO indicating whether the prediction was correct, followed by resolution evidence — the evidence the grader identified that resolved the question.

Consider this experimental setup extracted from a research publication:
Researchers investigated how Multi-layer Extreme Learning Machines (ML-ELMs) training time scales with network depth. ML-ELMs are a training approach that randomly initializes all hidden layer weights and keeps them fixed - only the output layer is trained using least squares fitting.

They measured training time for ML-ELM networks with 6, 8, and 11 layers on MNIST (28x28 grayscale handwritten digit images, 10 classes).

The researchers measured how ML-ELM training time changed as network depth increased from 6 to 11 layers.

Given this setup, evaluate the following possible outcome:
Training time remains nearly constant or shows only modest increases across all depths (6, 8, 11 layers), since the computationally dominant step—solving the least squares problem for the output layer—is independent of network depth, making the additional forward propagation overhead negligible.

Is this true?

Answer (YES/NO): NO